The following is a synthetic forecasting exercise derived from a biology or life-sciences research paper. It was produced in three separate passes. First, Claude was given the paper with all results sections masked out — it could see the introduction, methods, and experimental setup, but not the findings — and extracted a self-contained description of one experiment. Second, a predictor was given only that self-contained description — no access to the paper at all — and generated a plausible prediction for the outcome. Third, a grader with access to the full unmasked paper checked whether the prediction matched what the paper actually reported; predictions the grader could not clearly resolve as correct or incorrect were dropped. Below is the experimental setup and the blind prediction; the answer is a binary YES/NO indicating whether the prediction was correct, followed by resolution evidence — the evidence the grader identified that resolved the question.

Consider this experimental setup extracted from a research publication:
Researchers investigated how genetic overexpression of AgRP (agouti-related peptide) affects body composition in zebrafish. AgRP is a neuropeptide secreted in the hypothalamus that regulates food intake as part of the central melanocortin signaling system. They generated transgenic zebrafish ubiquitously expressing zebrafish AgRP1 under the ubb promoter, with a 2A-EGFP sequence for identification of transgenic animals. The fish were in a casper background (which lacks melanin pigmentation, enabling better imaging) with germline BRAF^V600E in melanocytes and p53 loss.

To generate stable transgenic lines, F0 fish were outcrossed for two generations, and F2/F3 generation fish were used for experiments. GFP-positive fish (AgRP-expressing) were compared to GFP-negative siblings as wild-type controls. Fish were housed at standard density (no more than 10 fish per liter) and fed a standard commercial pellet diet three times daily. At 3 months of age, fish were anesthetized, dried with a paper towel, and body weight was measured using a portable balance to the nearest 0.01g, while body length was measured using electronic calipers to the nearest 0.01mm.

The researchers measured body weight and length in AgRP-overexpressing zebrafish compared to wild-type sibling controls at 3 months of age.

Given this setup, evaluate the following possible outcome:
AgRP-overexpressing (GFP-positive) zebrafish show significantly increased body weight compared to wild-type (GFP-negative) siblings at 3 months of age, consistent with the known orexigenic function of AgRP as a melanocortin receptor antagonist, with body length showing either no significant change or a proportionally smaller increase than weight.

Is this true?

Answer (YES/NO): YES